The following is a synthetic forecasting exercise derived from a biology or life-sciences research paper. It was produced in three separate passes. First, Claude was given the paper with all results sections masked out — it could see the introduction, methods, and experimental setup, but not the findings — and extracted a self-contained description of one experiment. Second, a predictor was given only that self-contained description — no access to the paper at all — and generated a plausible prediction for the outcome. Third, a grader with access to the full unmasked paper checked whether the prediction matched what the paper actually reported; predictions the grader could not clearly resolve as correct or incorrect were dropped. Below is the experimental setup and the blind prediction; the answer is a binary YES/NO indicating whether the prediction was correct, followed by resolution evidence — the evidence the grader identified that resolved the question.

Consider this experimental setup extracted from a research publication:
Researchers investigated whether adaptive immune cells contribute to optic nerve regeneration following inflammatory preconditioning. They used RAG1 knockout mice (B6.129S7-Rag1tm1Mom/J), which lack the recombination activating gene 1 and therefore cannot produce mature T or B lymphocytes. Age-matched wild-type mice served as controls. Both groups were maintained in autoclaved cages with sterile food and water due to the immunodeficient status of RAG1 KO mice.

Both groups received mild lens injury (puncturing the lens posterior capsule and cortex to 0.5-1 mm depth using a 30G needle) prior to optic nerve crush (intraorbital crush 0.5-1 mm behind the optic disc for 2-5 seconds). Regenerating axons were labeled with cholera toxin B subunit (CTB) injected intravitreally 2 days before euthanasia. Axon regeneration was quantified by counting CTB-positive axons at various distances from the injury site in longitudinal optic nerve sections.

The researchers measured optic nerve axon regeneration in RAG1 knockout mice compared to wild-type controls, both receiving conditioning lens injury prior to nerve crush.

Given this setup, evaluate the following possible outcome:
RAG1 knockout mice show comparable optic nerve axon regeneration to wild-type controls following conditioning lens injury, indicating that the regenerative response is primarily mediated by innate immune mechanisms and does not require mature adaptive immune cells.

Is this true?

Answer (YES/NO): YES